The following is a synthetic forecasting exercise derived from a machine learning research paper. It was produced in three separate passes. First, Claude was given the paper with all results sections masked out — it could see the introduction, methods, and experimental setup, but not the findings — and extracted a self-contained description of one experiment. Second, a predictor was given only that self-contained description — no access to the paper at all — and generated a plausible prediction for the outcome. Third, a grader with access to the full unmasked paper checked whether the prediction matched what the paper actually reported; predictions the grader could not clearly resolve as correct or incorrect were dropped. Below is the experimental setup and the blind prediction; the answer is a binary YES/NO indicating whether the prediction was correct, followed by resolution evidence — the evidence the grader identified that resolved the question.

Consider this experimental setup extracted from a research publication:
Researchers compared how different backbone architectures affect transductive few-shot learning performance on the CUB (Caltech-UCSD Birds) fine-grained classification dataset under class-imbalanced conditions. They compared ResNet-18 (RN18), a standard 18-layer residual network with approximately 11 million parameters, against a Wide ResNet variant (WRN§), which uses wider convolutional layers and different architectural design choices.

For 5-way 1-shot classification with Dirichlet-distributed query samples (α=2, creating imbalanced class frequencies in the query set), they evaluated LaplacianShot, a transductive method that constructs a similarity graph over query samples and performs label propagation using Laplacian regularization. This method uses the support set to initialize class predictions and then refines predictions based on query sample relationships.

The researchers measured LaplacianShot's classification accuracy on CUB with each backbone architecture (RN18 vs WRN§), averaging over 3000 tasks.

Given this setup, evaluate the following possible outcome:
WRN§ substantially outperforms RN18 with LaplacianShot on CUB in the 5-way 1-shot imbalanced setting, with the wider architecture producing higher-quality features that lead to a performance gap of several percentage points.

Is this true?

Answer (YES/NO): YES